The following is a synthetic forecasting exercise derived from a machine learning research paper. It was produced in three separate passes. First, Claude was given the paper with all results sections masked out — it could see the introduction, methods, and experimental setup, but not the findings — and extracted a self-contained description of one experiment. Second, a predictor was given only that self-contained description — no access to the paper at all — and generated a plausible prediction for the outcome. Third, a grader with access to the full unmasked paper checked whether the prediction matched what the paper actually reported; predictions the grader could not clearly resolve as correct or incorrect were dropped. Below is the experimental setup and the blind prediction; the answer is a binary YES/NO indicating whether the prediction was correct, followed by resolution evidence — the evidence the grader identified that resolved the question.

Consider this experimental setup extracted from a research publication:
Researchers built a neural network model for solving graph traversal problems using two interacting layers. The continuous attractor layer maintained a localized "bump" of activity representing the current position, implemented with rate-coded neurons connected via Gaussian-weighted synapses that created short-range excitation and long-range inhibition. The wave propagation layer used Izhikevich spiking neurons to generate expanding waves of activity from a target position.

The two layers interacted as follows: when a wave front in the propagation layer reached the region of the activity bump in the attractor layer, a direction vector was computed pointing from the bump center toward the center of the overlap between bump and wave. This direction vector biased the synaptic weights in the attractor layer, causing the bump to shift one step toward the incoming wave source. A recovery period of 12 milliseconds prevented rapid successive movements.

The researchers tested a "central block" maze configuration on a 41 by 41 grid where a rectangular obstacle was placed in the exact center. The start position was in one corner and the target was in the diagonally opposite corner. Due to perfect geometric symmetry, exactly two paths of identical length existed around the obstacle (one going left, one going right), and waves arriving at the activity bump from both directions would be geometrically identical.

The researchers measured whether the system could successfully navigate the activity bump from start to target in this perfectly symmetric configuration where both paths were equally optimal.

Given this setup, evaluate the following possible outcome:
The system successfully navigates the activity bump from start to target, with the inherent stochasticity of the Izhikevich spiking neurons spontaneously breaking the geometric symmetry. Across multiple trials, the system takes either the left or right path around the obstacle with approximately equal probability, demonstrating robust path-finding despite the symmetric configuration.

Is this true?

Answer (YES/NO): NO